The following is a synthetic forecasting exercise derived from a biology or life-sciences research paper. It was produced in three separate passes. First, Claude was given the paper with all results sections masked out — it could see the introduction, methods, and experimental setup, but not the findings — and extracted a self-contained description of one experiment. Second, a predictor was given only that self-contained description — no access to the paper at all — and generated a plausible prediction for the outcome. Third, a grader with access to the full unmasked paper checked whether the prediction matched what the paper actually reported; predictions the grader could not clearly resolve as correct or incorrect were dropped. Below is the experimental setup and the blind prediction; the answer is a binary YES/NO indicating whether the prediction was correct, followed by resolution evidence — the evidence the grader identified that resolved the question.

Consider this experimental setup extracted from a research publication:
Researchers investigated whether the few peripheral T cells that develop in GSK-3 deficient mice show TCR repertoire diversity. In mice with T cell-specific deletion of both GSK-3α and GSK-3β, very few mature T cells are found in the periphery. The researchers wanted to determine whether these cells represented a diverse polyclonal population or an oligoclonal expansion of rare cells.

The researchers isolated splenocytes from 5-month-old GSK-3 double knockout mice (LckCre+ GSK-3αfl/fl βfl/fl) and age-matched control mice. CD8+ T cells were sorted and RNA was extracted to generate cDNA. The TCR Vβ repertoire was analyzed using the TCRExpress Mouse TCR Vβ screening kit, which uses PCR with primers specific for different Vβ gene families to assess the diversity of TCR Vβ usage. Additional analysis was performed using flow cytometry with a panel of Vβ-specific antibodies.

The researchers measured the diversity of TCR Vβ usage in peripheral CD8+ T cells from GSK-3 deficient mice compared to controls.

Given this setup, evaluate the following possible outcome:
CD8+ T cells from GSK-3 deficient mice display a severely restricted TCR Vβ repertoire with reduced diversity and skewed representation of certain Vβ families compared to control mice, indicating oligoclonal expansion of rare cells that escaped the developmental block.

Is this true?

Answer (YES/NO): YES